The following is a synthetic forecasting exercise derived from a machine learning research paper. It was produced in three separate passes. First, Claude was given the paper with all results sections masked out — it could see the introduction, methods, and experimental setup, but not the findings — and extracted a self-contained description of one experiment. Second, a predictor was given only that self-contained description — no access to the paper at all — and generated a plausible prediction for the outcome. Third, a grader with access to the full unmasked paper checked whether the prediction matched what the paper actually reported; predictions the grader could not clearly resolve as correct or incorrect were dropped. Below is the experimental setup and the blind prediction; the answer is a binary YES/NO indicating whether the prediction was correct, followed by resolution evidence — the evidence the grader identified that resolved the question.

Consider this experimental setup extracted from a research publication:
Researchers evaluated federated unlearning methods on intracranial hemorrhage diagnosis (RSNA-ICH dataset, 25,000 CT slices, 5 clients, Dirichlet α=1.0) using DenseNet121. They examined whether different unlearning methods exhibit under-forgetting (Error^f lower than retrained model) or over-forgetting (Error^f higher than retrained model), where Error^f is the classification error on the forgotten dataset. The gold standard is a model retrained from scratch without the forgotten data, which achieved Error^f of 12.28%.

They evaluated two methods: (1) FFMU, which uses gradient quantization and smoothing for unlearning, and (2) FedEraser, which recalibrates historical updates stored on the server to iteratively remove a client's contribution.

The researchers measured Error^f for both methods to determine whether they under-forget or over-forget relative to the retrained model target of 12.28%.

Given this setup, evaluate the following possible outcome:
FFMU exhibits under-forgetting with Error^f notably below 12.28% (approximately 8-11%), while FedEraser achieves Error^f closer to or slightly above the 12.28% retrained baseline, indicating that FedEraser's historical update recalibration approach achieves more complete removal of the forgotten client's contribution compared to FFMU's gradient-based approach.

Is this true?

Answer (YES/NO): NO